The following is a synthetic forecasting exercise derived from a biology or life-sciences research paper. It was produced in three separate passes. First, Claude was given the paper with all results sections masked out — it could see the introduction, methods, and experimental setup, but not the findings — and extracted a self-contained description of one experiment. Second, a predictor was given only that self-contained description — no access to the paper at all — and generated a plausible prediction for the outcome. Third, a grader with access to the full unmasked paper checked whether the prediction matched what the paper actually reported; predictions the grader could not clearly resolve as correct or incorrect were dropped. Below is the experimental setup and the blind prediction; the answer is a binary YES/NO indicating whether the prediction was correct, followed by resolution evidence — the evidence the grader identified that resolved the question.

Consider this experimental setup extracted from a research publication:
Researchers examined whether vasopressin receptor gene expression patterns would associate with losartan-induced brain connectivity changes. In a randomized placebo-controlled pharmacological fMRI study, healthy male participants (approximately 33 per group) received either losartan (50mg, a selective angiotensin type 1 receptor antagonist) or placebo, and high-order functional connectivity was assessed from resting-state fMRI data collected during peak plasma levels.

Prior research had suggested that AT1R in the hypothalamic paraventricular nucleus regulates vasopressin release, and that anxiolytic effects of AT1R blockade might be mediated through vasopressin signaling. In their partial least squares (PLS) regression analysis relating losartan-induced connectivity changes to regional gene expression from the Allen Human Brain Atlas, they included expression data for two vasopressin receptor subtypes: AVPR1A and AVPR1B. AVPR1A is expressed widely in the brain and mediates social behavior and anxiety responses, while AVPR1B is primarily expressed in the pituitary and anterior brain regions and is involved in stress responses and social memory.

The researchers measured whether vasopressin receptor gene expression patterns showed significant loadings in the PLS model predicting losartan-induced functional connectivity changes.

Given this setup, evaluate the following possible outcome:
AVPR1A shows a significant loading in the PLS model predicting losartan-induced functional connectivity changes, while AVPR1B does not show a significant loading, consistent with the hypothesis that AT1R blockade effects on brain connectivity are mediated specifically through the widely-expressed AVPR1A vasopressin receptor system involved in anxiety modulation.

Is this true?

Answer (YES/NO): NO